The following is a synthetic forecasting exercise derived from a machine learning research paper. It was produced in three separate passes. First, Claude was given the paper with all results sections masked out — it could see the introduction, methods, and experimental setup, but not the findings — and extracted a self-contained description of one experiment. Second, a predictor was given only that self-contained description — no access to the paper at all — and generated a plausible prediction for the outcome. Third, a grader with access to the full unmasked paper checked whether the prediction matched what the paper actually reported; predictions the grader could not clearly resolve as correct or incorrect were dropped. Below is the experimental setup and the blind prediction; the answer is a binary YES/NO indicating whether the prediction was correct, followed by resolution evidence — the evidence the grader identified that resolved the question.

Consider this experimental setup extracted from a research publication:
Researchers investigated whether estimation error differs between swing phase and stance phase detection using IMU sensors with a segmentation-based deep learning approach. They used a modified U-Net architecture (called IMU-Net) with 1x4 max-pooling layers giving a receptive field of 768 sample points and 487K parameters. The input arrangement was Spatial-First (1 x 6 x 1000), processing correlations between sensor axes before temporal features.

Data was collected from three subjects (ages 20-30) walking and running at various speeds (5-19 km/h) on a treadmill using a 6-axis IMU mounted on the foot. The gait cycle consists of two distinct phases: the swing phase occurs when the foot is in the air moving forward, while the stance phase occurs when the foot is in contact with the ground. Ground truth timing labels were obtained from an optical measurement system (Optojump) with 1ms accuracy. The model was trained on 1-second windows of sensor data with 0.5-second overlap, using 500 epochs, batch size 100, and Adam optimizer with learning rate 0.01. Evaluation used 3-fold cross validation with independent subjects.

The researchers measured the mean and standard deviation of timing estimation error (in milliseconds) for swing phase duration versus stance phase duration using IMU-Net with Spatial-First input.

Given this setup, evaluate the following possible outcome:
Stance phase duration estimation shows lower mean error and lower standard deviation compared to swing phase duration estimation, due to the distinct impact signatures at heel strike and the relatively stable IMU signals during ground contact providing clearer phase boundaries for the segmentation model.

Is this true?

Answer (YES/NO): YES